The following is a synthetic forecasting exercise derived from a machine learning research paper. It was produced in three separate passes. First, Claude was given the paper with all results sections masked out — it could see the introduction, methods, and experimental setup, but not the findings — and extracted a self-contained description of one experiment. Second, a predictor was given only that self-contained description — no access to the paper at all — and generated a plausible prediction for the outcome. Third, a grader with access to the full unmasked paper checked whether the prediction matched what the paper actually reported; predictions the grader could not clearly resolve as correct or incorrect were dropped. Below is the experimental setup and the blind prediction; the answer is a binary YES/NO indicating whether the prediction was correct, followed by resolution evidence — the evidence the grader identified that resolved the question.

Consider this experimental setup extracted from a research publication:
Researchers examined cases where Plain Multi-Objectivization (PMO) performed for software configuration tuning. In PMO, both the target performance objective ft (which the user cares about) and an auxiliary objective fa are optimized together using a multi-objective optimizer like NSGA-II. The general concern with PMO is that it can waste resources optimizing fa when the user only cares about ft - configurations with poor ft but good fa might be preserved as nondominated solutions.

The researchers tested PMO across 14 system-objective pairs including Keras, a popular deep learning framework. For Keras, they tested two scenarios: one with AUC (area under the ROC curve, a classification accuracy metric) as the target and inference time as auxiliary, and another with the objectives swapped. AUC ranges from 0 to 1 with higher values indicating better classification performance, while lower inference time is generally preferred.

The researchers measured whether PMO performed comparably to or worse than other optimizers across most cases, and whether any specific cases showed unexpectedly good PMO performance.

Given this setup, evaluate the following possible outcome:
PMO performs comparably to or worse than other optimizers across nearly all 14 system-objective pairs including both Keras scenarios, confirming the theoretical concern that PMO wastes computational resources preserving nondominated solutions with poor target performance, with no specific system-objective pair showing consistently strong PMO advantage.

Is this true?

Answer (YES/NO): NO